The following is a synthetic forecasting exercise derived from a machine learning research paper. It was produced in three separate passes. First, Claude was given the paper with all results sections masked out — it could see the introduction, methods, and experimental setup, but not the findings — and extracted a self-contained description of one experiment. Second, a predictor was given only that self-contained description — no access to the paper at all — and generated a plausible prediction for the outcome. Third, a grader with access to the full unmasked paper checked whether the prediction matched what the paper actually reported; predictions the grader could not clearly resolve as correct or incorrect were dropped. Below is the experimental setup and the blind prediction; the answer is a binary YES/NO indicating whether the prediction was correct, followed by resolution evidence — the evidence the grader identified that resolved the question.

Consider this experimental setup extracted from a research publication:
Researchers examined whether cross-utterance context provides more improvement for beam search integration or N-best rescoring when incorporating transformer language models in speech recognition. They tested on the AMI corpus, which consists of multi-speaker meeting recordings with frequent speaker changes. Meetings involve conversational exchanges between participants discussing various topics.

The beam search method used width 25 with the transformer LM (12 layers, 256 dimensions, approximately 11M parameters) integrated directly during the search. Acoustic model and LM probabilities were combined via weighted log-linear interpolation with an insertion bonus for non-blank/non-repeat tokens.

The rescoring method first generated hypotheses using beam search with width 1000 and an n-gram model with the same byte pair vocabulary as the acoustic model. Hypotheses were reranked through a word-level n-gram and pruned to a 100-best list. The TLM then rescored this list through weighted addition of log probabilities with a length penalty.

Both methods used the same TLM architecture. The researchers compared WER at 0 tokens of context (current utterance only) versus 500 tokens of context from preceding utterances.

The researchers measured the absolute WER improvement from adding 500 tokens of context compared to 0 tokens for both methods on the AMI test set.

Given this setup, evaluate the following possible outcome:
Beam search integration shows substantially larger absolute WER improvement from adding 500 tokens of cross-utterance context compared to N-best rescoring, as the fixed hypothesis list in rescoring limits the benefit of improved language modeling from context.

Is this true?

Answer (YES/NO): YES